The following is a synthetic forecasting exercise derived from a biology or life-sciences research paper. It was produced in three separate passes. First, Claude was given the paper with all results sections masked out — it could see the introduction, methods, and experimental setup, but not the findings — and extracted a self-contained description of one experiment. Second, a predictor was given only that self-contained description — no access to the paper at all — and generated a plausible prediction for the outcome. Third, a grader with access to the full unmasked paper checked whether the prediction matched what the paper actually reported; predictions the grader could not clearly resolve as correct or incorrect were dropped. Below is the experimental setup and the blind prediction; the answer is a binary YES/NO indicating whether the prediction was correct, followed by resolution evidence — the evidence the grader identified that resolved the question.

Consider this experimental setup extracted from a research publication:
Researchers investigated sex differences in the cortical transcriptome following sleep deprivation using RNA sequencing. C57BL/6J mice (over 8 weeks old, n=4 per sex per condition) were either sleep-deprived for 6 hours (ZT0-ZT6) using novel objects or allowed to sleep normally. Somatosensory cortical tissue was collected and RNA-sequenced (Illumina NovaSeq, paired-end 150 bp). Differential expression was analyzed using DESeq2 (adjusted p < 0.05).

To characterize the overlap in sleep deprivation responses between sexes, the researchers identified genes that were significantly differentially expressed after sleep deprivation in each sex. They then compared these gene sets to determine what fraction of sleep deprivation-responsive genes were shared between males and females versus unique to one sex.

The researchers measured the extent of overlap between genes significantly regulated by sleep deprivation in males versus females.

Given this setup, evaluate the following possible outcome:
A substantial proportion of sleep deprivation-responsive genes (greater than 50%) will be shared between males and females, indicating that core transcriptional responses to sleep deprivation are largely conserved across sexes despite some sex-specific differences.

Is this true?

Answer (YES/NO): NO